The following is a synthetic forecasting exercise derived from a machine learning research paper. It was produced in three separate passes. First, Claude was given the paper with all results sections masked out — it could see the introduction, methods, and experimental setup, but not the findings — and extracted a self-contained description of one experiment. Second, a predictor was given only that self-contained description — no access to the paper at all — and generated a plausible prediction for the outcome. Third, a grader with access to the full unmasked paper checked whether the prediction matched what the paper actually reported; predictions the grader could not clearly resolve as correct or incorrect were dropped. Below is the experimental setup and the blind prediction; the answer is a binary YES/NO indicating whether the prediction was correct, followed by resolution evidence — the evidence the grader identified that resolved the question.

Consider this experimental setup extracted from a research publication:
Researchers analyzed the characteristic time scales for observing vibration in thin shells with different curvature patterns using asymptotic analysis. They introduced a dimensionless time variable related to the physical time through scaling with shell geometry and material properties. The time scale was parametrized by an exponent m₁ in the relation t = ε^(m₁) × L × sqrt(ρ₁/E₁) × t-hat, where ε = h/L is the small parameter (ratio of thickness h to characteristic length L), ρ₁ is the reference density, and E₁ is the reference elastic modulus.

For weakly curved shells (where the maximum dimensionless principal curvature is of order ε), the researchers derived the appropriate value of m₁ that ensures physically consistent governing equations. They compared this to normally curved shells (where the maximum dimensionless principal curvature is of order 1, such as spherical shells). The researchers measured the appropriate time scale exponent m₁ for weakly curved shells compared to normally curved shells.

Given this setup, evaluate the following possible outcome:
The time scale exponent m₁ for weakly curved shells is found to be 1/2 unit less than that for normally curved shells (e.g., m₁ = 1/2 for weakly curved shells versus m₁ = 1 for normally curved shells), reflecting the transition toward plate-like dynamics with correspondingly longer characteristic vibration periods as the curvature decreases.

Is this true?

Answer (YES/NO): NO